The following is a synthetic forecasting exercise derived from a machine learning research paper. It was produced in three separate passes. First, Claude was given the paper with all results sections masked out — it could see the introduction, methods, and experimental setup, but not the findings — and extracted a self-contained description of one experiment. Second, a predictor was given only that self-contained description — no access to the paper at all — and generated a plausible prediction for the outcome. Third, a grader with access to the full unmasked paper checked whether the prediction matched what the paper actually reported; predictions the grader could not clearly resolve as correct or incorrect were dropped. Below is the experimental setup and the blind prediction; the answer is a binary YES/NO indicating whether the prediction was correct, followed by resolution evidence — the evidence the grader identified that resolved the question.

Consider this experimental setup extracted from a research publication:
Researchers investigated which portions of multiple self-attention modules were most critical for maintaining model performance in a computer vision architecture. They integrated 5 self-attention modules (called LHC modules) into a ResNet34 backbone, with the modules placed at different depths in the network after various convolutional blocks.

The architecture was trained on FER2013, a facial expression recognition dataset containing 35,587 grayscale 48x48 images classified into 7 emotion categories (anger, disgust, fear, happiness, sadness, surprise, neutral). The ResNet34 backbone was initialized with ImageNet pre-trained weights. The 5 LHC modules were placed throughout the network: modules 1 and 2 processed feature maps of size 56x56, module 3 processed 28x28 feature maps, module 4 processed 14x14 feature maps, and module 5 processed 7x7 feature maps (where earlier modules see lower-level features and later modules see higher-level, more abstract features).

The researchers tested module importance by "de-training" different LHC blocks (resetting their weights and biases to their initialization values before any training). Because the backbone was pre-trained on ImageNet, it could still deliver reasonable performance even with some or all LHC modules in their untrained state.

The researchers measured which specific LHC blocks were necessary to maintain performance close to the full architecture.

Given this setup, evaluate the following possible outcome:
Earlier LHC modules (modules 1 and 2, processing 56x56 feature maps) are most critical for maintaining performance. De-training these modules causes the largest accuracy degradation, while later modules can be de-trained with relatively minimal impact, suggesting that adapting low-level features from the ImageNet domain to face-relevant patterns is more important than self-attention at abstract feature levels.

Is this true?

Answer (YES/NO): YES